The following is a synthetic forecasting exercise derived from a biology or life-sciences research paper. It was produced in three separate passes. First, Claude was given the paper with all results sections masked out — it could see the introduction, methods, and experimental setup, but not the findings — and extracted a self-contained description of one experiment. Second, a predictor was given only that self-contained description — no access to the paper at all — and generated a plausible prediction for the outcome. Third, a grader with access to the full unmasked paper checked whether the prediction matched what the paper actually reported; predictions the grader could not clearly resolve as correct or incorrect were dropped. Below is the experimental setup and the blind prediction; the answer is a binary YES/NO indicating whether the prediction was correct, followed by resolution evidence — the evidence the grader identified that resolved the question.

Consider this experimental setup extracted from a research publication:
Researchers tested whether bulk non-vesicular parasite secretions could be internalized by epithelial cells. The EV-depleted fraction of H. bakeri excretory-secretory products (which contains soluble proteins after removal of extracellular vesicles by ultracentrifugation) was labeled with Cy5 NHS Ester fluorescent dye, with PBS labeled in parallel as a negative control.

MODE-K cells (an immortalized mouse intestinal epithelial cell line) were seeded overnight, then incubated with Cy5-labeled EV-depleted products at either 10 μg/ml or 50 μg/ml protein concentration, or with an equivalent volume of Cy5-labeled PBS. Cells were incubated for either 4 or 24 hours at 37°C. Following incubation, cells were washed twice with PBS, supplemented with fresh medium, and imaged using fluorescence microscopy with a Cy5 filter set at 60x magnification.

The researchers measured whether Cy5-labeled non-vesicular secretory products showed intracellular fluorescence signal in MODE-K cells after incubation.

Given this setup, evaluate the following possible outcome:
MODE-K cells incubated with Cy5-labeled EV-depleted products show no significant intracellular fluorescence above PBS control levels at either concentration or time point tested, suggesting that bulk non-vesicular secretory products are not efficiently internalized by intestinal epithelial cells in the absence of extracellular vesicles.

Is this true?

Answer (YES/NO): NO